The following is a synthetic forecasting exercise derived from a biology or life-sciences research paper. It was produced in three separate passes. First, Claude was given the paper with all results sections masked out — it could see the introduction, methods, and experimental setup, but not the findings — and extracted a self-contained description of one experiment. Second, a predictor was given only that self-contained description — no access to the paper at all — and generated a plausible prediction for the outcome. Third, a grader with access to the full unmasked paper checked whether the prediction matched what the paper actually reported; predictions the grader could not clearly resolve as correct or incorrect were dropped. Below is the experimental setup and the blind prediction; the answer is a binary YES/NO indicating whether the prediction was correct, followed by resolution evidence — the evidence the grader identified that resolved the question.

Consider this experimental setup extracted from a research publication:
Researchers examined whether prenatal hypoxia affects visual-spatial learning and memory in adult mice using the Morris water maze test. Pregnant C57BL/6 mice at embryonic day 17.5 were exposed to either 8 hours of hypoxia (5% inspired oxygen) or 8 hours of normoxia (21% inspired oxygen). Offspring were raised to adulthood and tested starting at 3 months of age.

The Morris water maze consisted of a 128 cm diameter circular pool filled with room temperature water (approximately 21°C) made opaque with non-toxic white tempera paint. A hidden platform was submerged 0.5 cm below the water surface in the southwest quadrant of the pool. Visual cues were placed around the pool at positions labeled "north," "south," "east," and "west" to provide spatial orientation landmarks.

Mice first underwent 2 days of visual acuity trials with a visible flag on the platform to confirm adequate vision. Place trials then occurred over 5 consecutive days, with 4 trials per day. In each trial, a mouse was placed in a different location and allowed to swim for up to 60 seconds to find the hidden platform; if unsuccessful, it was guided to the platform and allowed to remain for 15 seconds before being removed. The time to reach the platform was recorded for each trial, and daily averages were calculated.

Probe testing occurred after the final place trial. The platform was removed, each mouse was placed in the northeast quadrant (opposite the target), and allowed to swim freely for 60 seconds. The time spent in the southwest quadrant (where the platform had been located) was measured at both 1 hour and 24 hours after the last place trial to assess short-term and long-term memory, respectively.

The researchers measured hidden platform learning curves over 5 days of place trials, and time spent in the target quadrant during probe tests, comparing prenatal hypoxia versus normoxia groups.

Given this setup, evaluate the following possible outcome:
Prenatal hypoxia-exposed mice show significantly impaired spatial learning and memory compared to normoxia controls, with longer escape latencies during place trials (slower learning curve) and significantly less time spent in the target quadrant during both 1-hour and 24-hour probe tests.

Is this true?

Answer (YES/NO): NO